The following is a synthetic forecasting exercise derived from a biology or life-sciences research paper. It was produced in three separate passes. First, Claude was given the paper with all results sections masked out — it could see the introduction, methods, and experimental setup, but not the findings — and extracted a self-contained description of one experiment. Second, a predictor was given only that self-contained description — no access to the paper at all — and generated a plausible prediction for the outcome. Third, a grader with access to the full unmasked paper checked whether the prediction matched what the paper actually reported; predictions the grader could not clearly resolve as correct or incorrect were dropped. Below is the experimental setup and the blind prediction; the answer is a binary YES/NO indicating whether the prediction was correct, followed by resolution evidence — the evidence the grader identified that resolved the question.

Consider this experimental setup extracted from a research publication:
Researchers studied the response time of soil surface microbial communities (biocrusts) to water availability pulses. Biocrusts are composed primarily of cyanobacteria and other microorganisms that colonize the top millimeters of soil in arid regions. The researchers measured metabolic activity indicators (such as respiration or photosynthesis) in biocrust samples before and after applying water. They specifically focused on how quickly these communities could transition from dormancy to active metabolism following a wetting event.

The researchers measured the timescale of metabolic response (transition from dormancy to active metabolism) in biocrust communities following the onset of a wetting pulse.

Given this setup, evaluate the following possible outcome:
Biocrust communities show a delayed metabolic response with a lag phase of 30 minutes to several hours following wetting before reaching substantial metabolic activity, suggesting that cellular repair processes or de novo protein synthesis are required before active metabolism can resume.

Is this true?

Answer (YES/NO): NO